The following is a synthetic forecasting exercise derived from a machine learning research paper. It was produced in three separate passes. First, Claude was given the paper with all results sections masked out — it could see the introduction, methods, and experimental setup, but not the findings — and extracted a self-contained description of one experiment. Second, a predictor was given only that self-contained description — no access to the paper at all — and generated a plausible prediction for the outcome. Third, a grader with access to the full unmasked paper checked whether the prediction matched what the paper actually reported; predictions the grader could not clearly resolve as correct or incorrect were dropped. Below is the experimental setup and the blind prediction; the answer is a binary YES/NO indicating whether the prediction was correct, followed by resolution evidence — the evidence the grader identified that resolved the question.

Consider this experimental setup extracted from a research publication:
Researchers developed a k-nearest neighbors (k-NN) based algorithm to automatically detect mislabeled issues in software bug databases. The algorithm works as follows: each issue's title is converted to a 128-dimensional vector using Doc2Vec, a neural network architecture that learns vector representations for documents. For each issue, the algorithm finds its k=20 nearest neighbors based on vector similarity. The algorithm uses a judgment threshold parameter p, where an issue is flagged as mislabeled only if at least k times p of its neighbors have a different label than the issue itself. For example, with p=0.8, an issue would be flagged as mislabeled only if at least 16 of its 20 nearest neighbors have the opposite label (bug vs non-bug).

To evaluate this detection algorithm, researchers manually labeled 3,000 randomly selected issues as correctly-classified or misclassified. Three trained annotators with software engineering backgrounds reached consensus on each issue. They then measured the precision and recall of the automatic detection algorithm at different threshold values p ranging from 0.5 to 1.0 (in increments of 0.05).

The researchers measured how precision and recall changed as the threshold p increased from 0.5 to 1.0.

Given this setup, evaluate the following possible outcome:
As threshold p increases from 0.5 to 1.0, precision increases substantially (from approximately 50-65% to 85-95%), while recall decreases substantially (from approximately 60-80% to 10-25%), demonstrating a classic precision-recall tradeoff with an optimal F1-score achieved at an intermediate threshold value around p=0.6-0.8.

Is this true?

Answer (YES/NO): NO